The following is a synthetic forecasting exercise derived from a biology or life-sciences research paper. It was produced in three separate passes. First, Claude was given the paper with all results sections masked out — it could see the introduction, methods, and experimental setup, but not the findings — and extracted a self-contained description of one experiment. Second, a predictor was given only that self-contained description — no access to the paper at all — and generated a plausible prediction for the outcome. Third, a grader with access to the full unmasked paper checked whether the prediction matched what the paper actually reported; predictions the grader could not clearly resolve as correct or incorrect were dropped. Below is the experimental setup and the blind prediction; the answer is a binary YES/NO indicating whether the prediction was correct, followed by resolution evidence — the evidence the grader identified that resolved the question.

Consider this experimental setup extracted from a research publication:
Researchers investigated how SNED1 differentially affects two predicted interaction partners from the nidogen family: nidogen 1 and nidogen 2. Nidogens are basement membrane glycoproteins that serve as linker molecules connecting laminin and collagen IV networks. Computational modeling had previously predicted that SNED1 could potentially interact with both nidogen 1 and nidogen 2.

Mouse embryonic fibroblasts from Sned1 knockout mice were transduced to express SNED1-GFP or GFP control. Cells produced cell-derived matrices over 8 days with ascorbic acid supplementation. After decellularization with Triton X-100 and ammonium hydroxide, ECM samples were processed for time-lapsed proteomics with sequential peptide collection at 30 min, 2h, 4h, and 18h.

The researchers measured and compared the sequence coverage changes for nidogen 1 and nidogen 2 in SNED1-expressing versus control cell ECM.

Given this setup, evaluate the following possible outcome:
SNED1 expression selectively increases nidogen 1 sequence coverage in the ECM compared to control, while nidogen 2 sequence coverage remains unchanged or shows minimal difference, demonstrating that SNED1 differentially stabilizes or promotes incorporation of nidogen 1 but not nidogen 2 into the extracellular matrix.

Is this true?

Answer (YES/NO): NO